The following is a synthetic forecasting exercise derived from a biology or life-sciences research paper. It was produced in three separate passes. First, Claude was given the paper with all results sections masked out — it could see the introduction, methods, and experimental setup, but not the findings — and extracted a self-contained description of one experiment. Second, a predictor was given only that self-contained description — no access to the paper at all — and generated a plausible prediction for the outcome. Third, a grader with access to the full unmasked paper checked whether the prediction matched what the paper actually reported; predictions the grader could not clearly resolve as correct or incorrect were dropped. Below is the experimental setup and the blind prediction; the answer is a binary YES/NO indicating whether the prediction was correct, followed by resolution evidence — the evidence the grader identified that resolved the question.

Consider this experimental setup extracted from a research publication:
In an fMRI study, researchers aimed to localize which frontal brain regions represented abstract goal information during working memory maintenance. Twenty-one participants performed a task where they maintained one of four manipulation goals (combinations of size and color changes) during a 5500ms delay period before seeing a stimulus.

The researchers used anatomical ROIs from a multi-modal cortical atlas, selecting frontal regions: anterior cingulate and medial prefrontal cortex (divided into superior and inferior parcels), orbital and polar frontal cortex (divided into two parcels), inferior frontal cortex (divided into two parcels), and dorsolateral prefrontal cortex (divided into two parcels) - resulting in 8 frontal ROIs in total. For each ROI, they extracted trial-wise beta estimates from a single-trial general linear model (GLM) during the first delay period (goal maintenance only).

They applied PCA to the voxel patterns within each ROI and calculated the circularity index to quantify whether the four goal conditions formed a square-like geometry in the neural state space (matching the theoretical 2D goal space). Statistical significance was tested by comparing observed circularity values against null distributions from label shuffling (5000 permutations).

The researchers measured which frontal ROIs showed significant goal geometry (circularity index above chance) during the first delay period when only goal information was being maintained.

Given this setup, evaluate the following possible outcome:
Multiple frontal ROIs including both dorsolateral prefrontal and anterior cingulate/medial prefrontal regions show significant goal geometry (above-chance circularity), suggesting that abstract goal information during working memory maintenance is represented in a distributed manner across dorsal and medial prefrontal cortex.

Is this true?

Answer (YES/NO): YES